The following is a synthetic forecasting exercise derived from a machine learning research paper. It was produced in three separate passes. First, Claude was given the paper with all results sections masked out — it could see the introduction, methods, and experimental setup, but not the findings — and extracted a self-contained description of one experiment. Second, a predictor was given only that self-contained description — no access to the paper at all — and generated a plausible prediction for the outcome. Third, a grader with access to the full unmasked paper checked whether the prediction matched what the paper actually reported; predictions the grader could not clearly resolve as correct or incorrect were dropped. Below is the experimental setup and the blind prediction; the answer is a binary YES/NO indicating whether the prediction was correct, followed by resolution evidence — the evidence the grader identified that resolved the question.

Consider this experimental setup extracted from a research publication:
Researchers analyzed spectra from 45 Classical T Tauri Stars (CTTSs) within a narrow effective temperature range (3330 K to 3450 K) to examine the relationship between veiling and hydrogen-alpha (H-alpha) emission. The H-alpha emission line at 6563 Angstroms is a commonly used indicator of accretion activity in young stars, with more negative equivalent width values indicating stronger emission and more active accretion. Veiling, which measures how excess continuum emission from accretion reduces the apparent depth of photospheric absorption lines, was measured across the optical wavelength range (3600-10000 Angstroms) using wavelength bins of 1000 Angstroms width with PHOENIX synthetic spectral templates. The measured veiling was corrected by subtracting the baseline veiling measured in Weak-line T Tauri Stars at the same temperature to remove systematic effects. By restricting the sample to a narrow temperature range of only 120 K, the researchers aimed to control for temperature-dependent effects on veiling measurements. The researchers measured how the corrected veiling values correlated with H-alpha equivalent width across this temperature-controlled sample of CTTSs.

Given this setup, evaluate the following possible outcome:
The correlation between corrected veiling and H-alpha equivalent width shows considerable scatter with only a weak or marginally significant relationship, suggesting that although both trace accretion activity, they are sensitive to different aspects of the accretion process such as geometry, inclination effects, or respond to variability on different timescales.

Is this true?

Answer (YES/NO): NO